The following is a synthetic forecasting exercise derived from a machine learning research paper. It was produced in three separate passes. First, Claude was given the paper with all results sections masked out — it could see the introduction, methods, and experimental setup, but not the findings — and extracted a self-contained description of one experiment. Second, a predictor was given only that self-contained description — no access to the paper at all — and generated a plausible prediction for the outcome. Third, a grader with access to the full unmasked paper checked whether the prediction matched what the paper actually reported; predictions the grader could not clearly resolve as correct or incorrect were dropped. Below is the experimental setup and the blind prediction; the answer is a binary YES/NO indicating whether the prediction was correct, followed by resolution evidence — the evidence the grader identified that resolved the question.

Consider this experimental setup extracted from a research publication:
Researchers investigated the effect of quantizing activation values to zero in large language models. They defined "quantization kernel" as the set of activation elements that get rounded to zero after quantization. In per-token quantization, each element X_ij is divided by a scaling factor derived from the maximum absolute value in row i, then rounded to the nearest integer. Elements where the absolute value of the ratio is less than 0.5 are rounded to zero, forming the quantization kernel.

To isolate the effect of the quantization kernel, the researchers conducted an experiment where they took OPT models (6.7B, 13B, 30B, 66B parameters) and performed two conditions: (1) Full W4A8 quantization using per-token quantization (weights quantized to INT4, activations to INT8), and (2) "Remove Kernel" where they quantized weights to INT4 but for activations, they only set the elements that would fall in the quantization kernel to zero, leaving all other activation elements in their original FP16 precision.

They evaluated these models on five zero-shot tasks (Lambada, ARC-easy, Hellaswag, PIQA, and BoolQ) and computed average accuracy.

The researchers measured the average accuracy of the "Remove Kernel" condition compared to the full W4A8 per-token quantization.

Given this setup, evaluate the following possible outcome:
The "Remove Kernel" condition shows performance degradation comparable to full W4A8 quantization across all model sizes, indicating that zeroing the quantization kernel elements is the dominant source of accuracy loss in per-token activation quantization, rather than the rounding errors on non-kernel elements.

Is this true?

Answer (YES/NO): YES